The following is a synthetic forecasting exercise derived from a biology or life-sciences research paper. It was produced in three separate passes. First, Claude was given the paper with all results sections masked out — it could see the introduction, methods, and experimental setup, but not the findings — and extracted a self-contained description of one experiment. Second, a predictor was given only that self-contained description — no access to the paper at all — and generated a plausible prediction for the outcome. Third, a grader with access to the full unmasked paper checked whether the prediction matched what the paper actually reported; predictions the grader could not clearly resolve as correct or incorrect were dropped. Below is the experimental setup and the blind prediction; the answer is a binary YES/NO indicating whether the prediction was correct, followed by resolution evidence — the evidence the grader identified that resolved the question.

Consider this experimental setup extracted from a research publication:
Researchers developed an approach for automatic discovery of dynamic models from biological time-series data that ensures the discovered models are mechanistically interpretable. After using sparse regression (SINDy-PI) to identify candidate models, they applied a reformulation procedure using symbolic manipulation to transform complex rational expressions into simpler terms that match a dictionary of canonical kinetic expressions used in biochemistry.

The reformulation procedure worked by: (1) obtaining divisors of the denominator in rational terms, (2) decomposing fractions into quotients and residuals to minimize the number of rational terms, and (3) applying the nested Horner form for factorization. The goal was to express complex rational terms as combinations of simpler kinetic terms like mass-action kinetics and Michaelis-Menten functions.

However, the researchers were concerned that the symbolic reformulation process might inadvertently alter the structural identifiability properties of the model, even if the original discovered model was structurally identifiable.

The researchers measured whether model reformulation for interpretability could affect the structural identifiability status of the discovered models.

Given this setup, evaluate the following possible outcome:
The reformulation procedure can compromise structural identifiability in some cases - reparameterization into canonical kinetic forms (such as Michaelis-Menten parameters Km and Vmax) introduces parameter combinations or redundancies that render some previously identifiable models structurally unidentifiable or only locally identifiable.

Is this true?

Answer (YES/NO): YES